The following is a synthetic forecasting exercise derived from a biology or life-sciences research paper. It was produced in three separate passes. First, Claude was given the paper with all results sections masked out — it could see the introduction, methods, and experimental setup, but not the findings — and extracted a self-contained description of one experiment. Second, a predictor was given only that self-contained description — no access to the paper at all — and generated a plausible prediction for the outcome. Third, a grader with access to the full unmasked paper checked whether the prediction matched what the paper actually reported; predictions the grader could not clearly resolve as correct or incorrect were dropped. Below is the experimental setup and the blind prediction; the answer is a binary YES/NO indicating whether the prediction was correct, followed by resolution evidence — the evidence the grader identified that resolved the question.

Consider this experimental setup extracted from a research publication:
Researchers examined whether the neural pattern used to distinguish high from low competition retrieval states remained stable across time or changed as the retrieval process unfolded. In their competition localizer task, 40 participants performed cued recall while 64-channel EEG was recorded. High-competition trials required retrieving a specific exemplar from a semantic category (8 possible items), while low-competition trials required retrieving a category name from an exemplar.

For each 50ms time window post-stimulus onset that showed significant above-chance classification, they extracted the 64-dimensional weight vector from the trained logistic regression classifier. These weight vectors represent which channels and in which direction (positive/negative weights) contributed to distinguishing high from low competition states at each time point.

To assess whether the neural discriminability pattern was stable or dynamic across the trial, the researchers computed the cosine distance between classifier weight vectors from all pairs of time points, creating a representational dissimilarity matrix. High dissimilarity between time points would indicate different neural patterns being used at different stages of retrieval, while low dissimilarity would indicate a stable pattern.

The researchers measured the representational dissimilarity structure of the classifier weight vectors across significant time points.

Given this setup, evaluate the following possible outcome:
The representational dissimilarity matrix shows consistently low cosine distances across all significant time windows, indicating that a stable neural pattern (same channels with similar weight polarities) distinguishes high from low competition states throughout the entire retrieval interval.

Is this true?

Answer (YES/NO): NO